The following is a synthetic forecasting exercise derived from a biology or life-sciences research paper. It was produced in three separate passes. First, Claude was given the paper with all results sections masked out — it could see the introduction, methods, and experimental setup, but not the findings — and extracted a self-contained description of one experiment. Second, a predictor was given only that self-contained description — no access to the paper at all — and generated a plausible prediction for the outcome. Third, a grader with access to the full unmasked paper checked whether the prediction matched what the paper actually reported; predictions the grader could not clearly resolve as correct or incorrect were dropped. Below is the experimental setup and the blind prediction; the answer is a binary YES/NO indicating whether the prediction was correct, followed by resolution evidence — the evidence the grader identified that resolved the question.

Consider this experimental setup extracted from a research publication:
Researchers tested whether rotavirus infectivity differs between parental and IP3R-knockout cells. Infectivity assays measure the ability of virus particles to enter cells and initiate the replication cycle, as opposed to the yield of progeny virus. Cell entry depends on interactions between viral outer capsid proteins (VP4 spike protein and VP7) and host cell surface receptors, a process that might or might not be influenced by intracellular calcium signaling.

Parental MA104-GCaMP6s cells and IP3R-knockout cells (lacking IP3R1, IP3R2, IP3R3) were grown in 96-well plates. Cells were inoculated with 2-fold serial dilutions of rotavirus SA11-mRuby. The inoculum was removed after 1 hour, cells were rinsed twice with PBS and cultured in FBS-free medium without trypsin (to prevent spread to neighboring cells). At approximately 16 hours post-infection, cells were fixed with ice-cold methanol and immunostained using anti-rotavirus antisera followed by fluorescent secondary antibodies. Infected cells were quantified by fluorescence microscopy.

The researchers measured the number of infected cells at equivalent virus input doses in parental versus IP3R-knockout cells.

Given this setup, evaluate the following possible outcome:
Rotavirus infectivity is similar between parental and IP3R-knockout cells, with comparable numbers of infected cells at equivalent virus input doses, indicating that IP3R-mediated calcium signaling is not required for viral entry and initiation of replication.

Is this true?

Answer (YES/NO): YES